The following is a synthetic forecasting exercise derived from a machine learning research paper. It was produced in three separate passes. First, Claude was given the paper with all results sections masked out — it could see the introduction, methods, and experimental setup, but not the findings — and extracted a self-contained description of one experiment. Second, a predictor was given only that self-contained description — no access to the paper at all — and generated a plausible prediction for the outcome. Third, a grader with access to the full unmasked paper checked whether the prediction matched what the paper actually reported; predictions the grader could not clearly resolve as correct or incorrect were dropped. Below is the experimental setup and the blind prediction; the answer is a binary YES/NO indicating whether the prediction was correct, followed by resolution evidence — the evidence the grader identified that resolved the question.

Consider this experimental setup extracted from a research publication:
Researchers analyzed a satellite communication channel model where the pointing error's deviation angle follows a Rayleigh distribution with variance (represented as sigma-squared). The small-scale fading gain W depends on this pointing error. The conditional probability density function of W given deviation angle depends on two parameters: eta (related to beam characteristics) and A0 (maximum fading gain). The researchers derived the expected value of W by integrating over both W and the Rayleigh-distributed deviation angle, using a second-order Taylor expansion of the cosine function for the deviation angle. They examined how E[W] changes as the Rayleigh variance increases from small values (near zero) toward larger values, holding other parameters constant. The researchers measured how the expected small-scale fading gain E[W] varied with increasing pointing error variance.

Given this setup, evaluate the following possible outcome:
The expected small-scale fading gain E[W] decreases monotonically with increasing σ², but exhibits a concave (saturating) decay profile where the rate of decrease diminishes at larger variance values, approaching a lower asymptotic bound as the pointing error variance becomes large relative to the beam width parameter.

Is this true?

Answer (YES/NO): NO